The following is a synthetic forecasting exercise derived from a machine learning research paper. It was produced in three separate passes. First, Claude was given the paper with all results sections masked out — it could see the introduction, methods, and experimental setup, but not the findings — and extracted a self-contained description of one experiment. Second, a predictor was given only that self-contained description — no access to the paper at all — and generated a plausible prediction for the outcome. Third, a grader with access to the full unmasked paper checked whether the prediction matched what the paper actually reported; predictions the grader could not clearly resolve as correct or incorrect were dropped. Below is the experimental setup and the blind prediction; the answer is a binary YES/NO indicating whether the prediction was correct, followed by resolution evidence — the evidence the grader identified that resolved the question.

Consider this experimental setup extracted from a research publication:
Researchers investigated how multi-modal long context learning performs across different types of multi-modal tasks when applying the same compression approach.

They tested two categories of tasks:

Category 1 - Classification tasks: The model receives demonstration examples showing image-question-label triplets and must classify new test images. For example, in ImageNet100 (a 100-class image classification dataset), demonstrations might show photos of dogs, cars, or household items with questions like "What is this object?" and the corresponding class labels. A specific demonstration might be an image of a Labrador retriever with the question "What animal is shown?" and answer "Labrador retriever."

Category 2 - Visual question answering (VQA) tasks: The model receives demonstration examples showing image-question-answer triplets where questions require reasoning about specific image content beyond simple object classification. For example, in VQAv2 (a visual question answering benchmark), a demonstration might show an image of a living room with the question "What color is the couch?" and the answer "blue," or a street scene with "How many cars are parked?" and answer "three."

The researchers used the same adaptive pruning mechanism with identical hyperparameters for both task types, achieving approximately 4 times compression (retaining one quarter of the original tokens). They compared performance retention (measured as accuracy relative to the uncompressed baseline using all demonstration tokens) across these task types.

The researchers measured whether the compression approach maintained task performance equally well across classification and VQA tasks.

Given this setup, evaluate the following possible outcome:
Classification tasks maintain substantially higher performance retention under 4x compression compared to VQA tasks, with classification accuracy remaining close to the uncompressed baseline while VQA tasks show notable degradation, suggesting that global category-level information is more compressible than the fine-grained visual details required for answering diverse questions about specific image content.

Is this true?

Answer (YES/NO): NO